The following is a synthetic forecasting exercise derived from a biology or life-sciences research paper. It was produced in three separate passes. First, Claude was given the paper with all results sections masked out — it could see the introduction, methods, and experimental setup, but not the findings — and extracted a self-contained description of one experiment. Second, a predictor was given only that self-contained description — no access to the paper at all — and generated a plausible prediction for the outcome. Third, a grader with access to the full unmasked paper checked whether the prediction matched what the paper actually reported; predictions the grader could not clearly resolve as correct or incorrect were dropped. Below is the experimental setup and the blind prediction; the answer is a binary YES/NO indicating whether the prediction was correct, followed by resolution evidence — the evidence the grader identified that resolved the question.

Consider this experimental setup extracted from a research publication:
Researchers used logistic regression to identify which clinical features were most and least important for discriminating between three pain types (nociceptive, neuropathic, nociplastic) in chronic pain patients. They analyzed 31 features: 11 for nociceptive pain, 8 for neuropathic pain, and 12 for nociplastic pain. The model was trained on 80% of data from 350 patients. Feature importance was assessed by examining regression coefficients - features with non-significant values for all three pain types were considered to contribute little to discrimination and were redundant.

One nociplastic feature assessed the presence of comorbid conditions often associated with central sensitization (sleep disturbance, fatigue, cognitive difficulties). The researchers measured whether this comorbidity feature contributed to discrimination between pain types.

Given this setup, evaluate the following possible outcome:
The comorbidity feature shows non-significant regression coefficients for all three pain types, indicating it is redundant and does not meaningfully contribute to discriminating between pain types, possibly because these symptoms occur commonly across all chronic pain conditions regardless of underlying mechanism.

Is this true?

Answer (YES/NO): YES